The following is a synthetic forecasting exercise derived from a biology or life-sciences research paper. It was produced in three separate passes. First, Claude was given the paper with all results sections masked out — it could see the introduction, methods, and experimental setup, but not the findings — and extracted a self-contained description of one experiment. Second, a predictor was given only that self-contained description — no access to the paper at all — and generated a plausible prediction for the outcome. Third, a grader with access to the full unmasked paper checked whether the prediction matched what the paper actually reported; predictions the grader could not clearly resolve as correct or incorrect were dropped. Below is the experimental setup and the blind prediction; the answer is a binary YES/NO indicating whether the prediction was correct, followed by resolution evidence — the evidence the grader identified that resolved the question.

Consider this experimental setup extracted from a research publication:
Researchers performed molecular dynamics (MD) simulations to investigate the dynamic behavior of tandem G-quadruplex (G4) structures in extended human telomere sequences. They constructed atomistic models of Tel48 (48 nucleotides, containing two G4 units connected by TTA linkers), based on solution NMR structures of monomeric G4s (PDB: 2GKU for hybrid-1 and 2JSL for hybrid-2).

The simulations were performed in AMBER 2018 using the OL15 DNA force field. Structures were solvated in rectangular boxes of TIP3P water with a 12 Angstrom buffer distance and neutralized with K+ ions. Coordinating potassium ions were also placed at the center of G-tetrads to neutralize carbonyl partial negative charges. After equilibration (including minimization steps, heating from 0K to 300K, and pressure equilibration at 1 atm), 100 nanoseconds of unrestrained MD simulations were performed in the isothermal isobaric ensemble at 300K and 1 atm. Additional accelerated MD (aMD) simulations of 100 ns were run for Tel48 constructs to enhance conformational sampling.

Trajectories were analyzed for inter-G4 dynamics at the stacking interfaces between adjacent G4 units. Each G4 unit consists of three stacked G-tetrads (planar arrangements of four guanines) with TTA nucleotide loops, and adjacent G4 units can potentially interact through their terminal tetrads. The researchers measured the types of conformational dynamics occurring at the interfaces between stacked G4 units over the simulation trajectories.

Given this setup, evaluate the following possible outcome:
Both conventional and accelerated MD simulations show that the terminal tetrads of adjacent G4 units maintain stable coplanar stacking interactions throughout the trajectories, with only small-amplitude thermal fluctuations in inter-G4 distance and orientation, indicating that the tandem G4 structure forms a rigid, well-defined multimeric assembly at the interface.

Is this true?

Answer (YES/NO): NO